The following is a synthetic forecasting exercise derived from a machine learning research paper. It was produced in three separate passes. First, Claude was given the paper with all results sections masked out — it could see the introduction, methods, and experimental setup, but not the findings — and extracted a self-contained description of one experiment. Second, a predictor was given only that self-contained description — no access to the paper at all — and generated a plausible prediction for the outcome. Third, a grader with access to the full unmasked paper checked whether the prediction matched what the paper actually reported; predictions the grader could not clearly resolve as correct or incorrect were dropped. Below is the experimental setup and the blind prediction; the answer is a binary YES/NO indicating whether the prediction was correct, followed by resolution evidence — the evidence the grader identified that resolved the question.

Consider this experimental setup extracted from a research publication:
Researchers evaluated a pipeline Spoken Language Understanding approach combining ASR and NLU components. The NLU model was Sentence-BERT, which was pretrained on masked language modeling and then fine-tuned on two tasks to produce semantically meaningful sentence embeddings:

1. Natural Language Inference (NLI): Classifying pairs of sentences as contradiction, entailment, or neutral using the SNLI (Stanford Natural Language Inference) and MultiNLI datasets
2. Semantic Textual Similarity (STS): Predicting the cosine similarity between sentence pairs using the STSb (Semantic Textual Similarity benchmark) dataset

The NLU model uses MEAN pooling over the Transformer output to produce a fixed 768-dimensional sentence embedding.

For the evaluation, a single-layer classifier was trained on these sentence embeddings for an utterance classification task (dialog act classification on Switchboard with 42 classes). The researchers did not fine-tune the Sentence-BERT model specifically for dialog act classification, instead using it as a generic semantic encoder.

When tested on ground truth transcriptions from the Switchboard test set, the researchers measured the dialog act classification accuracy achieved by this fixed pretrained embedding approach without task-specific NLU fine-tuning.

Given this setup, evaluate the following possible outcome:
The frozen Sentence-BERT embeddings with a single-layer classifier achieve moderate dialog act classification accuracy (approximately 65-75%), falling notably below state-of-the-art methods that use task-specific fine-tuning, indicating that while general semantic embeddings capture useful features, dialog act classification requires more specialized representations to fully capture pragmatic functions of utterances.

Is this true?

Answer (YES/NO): YES